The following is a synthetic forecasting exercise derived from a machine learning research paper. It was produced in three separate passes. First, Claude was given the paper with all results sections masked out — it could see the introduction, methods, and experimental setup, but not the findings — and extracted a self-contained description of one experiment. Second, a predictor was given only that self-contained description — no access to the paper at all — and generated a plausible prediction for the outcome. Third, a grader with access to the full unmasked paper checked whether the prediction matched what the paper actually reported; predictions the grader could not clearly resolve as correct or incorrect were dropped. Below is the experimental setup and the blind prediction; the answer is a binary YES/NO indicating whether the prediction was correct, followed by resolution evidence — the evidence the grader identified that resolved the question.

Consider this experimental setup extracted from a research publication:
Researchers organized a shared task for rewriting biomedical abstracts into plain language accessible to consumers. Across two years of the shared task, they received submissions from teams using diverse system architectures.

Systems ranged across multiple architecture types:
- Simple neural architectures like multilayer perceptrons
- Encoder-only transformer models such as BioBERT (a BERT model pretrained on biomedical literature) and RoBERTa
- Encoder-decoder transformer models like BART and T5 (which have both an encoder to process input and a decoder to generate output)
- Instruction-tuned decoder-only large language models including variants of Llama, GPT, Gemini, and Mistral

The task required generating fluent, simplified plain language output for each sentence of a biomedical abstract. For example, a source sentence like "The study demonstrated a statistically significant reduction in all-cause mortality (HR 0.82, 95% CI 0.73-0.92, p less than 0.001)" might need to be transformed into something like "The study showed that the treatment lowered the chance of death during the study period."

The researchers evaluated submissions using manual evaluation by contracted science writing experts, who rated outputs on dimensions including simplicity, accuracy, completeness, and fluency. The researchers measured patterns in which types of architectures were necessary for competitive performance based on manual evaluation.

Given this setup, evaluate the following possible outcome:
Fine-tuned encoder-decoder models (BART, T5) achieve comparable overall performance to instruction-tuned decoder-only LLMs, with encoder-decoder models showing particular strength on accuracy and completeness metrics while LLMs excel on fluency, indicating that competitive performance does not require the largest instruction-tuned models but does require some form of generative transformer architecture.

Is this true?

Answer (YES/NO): NO